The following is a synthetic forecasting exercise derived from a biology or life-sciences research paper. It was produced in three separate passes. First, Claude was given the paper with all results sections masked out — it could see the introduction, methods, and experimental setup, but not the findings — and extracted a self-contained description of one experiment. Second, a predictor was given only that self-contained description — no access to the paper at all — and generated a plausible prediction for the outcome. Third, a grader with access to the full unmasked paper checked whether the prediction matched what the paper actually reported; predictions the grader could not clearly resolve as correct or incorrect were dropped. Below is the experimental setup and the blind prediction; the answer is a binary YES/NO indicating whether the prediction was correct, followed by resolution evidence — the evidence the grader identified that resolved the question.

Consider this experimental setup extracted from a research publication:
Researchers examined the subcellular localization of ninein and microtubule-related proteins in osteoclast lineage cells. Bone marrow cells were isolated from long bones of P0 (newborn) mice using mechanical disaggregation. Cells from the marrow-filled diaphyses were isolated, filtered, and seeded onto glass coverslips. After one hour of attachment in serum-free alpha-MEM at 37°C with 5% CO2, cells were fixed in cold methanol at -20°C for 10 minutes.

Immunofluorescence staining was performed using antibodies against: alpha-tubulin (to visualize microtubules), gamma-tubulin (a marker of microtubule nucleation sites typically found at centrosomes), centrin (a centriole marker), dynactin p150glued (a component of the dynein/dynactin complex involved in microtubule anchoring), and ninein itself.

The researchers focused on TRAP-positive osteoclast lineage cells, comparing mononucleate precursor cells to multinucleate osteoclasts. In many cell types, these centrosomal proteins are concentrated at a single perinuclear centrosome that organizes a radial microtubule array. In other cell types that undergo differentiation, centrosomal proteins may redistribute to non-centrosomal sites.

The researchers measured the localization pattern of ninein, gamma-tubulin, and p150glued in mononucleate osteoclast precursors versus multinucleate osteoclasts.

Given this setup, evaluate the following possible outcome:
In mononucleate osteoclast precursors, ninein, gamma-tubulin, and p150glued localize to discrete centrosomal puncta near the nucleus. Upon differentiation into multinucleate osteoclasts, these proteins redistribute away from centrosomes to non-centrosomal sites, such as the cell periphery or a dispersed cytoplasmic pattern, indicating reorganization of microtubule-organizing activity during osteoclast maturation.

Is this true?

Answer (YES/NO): NO